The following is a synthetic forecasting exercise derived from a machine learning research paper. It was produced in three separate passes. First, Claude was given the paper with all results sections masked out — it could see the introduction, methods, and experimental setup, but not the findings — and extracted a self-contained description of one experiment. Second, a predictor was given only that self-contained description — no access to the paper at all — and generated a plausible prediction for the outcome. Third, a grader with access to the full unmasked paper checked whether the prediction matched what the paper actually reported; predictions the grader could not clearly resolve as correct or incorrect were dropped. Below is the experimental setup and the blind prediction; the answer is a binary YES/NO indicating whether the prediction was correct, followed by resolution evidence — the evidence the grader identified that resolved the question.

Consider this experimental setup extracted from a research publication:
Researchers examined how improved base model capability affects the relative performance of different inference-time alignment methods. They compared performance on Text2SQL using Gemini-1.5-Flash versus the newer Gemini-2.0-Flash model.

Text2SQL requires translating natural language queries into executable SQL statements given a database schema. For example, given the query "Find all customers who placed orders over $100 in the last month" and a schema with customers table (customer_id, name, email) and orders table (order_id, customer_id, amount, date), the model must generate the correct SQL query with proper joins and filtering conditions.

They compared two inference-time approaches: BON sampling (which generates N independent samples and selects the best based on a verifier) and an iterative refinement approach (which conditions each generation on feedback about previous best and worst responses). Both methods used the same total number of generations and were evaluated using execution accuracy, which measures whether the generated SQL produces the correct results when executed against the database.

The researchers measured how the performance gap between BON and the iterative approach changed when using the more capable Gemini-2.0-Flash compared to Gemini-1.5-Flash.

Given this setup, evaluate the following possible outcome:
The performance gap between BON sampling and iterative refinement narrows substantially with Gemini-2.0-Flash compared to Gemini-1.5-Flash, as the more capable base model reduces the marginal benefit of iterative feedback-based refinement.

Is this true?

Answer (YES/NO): YES